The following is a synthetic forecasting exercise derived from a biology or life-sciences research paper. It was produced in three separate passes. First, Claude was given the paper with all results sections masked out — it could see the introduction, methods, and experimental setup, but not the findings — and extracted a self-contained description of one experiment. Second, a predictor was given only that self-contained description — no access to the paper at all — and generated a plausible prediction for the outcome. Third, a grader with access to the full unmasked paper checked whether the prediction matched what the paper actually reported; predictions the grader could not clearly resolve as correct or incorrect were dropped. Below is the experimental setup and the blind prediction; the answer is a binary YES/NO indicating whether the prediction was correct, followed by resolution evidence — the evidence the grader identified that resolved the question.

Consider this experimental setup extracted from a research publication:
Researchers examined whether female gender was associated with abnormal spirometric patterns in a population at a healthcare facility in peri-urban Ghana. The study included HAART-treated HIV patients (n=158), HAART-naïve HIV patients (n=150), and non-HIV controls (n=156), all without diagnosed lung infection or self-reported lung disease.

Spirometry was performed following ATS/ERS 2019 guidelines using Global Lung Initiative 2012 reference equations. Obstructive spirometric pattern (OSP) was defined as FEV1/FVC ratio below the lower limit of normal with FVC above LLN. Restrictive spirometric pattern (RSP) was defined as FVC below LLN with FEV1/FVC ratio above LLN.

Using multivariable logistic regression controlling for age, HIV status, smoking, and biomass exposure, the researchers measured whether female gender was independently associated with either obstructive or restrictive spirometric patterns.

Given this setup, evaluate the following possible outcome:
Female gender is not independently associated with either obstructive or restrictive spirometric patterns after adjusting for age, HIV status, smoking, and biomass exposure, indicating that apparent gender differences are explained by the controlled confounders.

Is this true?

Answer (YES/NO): NO